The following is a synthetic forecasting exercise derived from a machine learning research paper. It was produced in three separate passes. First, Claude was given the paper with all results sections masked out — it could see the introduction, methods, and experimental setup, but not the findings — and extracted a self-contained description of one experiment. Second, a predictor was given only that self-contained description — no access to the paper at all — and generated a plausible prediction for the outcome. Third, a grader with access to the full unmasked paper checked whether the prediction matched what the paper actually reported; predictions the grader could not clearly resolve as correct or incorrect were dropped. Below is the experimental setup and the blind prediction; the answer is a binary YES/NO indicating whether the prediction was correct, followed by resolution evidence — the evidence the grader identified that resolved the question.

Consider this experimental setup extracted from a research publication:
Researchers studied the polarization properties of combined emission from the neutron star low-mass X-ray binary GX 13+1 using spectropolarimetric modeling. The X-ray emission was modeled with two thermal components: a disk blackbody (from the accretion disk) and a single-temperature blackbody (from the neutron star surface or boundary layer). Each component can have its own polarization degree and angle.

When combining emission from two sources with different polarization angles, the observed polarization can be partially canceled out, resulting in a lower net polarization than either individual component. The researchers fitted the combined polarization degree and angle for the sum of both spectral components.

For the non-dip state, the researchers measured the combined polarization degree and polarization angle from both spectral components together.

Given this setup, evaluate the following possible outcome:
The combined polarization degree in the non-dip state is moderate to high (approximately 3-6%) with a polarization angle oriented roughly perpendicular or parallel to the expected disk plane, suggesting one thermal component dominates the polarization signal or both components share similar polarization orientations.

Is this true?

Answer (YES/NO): NO